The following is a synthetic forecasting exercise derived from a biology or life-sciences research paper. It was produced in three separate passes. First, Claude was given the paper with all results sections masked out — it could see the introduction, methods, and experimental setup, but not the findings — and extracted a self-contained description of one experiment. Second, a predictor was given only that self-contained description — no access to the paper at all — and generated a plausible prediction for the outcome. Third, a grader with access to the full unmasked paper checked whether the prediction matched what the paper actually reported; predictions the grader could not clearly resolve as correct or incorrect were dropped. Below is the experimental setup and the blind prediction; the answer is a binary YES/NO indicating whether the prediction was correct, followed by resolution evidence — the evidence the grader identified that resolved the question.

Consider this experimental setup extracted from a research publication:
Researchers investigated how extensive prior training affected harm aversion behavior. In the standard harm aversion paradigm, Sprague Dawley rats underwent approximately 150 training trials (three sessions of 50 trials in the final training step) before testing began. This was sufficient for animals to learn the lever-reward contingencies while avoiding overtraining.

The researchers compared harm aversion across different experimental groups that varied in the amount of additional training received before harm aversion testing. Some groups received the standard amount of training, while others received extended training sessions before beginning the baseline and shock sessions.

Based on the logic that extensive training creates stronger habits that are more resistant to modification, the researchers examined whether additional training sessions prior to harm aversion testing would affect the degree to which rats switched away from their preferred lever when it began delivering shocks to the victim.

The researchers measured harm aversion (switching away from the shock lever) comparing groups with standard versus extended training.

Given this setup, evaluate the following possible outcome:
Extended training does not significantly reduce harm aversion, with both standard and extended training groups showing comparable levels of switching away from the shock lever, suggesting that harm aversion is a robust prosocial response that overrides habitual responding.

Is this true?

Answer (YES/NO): NO